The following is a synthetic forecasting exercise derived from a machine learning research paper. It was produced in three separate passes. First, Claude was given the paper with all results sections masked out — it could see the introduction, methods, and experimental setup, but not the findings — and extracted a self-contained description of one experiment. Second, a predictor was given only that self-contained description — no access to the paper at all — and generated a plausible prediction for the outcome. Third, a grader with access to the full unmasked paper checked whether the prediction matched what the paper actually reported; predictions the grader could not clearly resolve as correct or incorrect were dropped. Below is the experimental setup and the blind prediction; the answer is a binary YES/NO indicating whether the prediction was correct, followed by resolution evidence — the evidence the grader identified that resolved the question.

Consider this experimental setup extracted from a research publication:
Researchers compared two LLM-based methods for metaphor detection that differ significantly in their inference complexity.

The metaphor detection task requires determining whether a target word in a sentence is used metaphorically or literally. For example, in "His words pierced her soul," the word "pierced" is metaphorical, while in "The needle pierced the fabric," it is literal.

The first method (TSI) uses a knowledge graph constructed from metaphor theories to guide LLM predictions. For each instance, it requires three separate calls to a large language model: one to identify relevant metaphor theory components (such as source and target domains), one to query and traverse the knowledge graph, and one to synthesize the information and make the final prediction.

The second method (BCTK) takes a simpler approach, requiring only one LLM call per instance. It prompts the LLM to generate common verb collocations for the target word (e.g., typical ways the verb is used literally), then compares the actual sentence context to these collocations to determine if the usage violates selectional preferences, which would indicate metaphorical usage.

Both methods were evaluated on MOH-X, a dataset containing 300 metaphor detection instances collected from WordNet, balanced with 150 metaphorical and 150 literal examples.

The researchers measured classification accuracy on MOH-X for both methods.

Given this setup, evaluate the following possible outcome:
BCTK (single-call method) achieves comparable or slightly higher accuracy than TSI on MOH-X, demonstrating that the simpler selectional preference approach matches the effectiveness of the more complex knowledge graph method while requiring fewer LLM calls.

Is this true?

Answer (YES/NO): NO